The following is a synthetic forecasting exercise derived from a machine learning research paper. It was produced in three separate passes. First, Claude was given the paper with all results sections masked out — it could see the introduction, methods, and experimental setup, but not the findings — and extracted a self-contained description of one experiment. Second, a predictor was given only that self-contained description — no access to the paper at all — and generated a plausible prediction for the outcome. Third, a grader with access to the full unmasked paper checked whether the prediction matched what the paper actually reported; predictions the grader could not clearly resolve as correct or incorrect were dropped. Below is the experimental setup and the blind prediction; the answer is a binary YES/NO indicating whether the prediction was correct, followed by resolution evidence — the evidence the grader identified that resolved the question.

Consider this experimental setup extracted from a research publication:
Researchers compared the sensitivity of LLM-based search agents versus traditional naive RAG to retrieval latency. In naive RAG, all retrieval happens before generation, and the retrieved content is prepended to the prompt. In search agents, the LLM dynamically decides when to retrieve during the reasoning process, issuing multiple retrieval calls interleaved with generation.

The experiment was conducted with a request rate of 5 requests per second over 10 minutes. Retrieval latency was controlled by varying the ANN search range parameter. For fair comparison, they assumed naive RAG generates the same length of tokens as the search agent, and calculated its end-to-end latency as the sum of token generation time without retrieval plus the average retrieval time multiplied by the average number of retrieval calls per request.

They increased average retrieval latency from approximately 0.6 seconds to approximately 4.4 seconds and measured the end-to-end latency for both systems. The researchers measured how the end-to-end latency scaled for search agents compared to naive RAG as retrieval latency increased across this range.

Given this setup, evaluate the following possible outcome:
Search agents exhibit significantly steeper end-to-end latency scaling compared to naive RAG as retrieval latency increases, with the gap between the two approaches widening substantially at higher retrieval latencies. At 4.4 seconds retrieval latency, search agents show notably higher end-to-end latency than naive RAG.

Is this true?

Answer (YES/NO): YES